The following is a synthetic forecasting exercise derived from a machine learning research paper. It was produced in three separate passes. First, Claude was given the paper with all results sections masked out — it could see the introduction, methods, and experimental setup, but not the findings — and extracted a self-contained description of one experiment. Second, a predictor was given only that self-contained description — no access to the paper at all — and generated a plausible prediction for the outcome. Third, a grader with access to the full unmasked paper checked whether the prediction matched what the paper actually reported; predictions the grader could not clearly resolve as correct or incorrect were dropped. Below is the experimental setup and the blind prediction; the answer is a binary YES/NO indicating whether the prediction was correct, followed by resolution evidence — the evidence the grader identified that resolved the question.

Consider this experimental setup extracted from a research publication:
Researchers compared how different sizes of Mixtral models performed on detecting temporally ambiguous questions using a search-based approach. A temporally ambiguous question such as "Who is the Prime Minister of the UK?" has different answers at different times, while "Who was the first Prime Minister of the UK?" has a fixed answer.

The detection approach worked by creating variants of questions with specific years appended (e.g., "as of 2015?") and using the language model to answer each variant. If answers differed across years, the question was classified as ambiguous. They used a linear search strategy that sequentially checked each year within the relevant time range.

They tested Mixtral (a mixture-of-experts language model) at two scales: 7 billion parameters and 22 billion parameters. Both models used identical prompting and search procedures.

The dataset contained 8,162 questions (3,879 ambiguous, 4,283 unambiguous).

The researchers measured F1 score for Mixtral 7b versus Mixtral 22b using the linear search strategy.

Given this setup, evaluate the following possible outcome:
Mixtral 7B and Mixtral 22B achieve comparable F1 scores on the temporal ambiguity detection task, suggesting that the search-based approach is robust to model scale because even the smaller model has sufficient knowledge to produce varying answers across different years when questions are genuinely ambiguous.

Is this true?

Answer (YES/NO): YES